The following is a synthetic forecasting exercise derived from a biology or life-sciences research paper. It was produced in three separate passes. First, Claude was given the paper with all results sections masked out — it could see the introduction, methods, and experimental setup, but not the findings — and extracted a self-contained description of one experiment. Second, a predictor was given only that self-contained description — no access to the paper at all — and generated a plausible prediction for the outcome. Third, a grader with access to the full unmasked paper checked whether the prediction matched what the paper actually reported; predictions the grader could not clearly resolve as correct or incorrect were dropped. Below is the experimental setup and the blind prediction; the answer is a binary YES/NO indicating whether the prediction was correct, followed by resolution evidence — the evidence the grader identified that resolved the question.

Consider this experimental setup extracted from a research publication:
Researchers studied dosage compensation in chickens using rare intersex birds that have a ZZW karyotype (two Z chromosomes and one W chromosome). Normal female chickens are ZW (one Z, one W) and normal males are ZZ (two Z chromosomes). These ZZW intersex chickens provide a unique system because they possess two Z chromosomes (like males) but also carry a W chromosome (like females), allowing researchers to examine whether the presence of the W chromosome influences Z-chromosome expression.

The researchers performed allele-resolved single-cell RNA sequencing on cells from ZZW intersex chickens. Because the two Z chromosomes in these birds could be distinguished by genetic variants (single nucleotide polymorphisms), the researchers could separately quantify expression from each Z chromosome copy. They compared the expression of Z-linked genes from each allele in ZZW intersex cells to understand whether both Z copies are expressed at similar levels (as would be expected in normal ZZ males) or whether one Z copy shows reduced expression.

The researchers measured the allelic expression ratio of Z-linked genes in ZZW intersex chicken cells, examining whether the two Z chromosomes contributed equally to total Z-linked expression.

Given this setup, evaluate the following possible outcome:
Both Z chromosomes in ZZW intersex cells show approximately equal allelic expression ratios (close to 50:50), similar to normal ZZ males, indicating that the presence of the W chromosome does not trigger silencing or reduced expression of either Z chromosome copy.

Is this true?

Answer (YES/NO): YES